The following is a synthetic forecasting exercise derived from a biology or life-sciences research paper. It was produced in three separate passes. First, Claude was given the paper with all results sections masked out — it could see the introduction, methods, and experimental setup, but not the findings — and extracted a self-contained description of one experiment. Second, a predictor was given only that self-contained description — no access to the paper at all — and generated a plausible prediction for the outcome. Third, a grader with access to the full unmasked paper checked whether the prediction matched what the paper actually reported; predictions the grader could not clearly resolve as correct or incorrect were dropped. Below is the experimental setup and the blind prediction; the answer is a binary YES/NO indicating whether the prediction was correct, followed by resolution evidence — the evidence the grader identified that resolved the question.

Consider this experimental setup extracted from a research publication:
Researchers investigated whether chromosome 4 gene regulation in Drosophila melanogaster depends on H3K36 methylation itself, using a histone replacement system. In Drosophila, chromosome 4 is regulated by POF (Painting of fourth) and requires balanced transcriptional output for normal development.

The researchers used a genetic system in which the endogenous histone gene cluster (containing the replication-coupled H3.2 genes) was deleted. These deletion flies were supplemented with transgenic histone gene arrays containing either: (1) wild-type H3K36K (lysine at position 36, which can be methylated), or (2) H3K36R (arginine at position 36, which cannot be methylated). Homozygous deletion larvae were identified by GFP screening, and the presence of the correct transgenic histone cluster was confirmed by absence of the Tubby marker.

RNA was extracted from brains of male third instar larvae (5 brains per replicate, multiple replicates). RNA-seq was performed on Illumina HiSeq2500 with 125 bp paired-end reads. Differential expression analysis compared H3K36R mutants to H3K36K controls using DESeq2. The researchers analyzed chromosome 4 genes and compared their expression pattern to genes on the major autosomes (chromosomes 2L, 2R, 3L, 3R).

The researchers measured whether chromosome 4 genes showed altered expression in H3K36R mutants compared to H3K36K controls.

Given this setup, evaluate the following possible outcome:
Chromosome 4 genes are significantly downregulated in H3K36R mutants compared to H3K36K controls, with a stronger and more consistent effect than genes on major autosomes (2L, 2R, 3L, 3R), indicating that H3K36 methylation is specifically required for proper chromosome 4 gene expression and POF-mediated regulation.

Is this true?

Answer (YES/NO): YES